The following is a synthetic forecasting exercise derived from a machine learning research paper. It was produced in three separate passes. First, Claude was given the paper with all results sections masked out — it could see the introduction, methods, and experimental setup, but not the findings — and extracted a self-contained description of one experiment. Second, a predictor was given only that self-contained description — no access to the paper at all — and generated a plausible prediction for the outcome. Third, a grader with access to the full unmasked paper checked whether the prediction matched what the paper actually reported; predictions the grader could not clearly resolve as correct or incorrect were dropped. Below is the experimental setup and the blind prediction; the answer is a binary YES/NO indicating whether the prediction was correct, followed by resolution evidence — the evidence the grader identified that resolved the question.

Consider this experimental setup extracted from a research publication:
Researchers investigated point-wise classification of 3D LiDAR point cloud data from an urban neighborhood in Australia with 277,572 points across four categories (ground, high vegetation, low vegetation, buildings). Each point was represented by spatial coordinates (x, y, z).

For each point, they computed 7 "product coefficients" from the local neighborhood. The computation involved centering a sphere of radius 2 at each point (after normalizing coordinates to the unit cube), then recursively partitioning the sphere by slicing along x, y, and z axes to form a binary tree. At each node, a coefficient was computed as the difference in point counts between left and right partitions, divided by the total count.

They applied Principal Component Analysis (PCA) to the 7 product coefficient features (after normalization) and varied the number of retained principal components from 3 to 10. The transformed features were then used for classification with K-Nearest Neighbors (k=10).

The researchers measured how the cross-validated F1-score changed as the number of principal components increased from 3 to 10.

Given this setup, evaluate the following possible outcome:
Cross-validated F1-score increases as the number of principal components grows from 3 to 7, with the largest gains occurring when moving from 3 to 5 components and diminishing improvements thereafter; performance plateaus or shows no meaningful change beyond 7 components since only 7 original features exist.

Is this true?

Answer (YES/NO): NO